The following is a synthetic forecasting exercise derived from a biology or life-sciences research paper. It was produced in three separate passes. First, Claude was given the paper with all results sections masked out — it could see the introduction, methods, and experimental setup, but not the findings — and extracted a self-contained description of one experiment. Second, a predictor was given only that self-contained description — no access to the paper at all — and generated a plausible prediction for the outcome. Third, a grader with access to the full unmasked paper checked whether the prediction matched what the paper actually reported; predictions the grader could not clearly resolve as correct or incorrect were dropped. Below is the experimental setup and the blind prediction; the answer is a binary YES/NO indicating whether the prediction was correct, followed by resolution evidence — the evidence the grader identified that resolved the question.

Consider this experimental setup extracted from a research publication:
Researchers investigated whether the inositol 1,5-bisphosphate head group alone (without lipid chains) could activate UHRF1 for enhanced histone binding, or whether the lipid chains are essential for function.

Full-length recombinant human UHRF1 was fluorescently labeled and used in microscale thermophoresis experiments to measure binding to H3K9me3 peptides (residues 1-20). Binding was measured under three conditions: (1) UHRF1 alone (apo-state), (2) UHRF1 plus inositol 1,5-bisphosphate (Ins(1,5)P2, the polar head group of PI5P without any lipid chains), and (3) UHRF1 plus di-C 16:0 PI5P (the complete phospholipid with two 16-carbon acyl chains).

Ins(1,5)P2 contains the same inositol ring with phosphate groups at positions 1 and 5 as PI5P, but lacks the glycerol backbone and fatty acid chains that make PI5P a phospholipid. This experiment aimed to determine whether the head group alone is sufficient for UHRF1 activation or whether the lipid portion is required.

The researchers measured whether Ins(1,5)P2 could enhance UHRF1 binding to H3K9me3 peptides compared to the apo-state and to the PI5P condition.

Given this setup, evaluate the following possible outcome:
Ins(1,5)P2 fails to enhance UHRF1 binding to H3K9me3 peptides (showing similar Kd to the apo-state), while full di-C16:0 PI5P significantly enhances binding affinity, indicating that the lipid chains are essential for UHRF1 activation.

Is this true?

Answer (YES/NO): YES